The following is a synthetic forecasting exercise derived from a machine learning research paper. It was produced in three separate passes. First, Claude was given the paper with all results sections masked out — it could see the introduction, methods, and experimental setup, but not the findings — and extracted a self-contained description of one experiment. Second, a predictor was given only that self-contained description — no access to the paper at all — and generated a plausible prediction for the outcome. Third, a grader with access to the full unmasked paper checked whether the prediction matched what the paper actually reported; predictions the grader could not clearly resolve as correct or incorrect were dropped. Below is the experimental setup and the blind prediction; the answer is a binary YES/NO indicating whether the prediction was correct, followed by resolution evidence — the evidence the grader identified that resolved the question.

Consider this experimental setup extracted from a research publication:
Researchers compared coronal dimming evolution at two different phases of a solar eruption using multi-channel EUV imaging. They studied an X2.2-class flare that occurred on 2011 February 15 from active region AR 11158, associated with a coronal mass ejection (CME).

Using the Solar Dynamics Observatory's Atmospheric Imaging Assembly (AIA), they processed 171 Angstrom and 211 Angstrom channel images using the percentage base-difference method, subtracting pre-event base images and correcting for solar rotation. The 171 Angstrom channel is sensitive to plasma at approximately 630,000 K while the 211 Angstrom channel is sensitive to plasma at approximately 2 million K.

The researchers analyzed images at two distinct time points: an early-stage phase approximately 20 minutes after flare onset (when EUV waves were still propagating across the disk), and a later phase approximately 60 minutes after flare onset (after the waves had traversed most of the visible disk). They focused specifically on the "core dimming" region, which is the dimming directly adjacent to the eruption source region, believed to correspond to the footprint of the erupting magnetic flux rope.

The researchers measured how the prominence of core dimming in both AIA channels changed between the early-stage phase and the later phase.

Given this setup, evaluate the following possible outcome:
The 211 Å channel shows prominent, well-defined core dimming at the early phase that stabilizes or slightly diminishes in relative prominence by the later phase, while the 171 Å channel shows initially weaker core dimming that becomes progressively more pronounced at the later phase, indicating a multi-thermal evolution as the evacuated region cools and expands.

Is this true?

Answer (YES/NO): NO